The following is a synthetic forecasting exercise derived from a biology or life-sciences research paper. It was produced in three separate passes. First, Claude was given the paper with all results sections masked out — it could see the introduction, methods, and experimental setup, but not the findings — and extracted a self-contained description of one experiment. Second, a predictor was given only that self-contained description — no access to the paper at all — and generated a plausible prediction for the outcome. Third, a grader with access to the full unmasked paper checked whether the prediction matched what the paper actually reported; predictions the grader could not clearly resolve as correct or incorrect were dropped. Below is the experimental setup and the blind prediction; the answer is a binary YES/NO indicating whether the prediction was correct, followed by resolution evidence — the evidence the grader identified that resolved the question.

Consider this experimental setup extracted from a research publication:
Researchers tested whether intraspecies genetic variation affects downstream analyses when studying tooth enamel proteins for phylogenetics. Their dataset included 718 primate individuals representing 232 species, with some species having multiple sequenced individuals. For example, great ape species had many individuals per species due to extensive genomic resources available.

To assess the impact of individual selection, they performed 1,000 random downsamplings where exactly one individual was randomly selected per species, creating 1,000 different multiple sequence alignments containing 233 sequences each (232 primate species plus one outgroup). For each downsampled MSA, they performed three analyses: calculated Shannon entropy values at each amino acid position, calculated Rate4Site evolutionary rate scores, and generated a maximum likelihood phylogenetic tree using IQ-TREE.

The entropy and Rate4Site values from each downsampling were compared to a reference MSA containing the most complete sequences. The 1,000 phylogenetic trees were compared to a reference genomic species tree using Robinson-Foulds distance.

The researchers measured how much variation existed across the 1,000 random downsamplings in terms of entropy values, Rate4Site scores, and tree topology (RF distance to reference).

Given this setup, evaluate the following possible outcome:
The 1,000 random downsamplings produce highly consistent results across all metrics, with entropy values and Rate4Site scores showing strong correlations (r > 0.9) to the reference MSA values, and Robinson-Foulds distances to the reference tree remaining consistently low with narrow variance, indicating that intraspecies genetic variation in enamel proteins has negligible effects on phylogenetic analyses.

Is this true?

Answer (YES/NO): NO